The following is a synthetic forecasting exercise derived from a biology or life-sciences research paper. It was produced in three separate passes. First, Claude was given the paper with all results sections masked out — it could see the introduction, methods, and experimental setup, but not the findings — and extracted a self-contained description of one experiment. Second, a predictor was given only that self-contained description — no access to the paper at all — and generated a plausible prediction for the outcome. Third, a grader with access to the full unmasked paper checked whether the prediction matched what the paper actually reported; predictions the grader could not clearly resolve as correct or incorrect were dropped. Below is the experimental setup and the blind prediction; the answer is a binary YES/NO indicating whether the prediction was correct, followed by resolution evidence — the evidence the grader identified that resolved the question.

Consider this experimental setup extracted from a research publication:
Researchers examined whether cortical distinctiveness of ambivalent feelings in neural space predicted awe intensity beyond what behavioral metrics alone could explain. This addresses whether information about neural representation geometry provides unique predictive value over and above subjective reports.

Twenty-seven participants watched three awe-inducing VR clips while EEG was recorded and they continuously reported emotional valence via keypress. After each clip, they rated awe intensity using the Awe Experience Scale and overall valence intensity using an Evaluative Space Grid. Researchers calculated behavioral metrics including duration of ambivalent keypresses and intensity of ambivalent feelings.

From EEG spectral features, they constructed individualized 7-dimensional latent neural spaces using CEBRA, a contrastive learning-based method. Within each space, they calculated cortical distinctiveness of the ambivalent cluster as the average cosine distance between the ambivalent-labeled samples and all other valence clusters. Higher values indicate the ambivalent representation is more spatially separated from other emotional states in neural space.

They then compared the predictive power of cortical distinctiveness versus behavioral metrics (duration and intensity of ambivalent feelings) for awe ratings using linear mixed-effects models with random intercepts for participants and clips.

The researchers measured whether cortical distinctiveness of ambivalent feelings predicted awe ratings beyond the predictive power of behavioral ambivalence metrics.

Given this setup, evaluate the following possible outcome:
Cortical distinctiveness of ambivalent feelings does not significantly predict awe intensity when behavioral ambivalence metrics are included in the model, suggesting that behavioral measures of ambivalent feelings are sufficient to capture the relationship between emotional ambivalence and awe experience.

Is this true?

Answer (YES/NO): NO